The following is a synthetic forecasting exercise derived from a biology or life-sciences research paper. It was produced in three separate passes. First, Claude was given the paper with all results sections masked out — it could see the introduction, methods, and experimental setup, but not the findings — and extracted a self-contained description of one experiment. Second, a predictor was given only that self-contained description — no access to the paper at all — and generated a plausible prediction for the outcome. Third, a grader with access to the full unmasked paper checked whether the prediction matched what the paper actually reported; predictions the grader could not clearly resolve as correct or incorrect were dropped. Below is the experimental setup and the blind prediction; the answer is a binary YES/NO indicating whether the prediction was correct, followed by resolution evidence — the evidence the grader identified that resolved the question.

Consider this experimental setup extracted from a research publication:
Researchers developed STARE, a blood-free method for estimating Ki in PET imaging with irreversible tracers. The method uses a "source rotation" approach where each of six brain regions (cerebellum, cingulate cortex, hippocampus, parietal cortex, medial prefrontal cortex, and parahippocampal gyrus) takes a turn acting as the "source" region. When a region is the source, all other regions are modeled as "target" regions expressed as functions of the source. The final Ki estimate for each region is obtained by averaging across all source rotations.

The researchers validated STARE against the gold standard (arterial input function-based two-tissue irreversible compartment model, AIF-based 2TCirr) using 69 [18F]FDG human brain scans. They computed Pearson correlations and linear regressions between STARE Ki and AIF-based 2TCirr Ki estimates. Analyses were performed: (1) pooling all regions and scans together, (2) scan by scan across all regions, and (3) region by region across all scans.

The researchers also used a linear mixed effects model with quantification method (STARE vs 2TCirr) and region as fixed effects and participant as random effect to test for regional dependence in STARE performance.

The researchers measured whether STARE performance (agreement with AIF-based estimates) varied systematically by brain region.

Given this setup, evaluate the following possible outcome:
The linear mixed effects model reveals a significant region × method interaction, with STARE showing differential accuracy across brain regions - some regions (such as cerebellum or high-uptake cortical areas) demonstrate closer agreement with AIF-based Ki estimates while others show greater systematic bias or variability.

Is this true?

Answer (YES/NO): NO